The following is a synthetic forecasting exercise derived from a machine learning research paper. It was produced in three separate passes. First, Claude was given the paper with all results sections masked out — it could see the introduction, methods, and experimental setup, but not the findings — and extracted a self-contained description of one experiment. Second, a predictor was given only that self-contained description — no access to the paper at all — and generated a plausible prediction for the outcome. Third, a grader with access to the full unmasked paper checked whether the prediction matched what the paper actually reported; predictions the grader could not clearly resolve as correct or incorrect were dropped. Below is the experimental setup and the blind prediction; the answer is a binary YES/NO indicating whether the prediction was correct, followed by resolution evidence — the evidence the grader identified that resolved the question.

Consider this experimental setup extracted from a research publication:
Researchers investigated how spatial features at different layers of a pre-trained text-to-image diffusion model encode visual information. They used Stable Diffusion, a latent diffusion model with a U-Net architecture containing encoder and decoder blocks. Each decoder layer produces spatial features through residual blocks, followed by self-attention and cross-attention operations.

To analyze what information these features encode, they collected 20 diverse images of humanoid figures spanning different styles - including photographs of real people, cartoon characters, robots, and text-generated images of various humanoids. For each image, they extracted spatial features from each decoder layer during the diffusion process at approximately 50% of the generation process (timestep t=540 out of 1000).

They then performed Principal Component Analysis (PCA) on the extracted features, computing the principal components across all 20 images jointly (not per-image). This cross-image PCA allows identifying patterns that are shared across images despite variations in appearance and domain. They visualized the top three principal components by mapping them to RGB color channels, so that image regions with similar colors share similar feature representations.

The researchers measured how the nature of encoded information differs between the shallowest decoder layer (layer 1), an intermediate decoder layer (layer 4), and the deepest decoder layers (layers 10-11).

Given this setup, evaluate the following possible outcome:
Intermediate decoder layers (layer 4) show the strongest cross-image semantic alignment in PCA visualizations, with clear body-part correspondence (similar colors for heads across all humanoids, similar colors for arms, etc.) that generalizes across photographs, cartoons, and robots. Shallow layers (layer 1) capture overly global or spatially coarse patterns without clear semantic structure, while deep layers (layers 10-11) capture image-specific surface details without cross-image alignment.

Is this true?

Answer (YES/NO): YES